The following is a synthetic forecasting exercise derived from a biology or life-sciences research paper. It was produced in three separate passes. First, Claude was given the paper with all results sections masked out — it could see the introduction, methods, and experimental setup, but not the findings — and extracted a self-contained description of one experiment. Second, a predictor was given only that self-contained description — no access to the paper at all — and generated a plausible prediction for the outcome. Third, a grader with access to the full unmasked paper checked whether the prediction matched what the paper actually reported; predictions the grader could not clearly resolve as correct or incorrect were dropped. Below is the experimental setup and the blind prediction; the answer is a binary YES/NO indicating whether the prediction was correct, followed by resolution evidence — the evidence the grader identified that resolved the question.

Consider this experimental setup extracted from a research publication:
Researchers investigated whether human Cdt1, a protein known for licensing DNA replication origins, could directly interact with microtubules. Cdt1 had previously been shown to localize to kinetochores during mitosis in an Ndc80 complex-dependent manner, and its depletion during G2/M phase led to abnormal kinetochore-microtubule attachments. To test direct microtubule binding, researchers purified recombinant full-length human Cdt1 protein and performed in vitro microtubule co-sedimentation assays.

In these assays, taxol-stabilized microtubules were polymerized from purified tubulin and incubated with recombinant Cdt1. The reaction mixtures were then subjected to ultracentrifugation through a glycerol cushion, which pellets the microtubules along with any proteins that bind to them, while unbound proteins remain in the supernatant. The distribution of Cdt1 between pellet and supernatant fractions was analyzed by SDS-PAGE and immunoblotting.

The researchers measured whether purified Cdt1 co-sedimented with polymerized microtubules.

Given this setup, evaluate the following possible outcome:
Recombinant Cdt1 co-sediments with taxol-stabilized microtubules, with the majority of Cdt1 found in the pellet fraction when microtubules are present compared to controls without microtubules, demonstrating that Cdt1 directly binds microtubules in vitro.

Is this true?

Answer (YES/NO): YES